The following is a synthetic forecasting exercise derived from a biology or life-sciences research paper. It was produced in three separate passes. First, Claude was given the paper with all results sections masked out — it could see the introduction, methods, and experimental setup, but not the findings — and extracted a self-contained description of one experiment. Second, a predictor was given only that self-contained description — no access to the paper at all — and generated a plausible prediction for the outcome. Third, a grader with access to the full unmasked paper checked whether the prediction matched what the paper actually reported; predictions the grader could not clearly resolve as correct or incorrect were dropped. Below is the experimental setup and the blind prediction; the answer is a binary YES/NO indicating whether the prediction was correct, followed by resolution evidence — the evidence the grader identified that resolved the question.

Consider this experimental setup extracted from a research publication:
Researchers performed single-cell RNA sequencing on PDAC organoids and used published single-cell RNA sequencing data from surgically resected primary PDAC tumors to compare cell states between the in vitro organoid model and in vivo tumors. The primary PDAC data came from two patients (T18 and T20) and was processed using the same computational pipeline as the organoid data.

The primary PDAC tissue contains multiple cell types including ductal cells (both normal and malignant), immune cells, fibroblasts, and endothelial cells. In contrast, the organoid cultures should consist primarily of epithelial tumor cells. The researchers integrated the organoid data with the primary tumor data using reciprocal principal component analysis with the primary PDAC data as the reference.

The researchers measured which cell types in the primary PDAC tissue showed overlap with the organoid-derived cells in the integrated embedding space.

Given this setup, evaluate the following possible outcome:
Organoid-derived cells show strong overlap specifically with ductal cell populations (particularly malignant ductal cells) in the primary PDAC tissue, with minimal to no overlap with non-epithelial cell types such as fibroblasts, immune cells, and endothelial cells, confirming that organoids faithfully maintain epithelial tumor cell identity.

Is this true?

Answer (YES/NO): YES